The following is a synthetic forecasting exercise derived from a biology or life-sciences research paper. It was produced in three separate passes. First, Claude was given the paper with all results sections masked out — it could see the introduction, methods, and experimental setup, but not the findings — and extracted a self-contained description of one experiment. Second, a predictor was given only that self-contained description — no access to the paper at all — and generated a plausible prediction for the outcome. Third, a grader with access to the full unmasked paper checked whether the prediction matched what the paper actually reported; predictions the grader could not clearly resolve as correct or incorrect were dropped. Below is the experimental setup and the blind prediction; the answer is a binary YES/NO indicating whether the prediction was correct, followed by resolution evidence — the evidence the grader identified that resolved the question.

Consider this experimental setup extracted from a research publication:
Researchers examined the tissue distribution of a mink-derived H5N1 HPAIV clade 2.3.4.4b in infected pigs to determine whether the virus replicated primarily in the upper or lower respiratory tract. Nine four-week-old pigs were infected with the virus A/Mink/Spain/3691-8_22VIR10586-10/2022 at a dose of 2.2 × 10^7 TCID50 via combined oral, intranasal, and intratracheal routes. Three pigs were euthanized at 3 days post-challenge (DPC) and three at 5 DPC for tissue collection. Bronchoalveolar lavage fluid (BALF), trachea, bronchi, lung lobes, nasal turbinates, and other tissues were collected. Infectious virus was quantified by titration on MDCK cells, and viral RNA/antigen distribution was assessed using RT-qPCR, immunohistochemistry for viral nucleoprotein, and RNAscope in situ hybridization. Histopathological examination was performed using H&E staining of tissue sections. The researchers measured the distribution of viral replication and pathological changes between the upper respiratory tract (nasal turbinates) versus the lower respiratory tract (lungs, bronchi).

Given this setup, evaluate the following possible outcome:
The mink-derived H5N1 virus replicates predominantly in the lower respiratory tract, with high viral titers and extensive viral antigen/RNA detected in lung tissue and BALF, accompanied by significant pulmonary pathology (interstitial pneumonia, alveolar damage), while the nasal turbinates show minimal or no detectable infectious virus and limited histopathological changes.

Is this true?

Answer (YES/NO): YES